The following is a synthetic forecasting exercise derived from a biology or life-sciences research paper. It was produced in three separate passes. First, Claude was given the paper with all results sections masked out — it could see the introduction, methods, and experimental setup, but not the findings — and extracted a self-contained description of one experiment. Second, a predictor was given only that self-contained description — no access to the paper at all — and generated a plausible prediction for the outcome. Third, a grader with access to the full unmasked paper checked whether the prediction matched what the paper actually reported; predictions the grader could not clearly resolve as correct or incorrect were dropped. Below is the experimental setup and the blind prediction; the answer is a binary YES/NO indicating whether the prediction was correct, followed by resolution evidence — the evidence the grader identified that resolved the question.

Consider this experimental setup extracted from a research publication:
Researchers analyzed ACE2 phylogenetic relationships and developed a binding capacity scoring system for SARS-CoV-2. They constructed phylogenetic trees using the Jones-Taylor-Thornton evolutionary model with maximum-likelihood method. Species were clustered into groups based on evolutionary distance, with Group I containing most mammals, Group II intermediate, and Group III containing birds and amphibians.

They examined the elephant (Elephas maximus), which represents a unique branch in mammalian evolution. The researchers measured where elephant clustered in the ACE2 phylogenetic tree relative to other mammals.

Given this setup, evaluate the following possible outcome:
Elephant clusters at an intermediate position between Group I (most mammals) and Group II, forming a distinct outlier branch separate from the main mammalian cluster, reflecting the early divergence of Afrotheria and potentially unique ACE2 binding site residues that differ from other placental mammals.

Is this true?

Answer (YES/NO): NO